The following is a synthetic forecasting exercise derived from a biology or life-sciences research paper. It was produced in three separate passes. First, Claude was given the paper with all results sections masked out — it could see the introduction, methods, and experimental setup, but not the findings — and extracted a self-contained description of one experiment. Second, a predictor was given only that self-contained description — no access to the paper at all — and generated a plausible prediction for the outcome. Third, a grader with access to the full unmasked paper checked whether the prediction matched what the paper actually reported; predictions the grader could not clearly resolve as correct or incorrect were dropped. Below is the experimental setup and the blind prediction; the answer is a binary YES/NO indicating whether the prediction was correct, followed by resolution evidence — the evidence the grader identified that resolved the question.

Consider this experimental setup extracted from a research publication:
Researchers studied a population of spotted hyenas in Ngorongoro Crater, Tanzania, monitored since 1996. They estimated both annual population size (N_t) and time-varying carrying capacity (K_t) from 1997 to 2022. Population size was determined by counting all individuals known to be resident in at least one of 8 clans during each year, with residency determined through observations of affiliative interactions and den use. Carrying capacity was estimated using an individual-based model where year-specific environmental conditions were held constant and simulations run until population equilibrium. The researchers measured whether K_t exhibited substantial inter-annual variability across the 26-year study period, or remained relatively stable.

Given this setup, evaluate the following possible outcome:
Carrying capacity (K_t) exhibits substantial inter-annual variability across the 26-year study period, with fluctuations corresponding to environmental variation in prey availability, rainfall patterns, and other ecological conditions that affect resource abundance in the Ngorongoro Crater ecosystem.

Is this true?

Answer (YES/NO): YES